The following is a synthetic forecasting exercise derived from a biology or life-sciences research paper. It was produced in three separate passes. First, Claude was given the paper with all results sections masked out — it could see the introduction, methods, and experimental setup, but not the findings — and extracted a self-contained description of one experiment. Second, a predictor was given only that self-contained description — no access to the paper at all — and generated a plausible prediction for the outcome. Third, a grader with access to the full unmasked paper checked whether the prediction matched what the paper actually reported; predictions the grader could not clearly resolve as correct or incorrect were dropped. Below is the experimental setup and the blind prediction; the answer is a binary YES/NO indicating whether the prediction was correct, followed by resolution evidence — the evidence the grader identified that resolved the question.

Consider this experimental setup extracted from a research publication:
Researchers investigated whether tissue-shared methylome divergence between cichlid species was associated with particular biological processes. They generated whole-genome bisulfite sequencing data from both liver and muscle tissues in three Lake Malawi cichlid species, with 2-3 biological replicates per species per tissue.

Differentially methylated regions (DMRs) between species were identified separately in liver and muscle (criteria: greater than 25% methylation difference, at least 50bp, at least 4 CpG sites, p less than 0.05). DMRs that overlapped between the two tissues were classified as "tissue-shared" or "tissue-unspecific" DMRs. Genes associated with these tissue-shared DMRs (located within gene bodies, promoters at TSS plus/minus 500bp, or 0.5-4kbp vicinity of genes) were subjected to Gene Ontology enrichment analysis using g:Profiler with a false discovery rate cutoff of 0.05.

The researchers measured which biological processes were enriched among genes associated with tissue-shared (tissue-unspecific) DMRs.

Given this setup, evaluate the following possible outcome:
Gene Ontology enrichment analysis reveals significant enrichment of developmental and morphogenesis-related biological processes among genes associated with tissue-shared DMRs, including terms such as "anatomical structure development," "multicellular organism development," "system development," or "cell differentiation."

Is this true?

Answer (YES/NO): YES